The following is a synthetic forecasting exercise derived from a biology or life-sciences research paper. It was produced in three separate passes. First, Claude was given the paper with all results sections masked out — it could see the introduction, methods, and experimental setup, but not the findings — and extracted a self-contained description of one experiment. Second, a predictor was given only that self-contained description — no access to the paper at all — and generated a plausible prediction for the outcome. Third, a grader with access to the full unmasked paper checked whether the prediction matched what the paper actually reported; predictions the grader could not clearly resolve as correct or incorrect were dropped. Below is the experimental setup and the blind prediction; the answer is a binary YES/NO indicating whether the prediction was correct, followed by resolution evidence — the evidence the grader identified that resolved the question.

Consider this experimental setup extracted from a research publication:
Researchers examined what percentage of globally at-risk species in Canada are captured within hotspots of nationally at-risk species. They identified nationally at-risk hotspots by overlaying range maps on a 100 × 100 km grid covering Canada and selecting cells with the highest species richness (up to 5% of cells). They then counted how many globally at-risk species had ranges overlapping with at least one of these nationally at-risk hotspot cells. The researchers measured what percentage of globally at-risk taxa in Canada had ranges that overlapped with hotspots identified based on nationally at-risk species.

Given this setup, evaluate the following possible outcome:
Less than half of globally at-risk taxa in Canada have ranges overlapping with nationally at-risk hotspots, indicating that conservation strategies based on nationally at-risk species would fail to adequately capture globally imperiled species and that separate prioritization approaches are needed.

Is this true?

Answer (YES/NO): NO